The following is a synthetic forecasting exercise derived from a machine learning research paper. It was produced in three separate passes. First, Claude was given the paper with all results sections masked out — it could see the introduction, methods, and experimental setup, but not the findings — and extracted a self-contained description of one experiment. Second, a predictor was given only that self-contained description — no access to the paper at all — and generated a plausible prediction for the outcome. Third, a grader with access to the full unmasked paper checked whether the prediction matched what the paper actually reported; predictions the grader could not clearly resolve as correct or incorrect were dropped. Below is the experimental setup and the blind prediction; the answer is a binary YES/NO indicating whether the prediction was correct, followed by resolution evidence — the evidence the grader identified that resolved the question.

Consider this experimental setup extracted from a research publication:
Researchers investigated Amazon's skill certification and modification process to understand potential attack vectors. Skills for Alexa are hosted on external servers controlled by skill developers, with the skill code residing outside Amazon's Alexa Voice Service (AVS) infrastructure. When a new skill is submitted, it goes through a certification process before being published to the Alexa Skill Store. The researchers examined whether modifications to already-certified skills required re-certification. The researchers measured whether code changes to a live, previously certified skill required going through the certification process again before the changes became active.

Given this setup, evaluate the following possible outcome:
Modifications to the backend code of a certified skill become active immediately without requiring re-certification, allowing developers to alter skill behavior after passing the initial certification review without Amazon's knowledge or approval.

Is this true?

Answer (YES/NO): YES